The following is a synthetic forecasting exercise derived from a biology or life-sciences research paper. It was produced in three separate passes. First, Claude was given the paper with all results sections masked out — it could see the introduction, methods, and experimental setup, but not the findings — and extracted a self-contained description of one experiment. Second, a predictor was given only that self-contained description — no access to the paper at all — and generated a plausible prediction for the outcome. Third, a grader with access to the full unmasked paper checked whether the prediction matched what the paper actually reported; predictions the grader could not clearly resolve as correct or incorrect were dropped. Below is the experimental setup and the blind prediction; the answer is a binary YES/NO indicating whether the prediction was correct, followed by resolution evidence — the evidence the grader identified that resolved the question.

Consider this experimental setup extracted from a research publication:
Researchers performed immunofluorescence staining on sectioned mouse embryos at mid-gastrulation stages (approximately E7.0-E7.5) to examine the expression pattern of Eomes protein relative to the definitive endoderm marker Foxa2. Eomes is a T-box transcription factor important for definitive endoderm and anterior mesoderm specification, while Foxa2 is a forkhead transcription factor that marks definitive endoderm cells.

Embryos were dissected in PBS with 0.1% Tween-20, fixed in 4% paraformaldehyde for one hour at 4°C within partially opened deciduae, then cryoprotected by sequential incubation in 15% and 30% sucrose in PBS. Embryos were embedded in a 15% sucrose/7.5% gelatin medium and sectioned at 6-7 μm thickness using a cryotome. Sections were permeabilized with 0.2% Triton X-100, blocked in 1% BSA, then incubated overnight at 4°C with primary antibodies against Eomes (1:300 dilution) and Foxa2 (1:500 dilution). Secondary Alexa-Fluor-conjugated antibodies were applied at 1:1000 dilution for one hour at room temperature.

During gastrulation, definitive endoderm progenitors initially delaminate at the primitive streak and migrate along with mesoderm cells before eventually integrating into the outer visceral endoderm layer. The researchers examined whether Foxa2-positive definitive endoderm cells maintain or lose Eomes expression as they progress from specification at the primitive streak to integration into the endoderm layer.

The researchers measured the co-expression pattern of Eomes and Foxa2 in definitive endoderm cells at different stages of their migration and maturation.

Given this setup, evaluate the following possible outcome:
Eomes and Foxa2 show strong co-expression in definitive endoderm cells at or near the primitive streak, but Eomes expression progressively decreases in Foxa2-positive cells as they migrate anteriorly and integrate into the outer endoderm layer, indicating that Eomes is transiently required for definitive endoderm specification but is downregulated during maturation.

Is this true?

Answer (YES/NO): YES